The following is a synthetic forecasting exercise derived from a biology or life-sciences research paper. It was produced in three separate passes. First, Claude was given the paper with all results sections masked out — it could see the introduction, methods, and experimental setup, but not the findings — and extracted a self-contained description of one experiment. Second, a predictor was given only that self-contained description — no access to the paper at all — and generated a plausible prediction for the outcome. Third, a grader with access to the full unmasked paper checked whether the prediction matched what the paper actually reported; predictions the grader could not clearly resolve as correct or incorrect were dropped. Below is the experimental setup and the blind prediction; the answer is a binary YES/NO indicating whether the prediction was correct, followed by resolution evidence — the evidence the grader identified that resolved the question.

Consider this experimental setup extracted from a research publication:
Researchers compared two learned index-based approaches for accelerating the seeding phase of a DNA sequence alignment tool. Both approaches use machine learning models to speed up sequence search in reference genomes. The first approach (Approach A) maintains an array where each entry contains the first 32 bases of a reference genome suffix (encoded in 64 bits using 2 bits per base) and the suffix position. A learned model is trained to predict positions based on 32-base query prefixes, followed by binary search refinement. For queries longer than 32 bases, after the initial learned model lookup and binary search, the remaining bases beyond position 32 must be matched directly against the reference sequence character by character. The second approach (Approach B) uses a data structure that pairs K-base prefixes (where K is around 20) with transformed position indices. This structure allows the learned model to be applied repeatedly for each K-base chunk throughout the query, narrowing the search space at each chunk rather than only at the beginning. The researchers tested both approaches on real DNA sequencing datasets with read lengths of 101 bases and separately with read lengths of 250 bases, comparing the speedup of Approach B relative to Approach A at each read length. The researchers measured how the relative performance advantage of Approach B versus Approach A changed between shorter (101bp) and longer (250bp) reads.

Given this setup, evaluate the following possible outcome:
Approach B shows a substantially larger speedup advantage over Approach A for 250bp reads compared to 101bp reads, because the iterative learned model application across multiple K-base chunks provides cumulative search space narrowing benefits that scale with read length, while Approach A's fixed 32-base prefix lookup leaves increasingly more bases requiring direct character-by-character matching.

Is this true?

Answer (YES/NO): YES